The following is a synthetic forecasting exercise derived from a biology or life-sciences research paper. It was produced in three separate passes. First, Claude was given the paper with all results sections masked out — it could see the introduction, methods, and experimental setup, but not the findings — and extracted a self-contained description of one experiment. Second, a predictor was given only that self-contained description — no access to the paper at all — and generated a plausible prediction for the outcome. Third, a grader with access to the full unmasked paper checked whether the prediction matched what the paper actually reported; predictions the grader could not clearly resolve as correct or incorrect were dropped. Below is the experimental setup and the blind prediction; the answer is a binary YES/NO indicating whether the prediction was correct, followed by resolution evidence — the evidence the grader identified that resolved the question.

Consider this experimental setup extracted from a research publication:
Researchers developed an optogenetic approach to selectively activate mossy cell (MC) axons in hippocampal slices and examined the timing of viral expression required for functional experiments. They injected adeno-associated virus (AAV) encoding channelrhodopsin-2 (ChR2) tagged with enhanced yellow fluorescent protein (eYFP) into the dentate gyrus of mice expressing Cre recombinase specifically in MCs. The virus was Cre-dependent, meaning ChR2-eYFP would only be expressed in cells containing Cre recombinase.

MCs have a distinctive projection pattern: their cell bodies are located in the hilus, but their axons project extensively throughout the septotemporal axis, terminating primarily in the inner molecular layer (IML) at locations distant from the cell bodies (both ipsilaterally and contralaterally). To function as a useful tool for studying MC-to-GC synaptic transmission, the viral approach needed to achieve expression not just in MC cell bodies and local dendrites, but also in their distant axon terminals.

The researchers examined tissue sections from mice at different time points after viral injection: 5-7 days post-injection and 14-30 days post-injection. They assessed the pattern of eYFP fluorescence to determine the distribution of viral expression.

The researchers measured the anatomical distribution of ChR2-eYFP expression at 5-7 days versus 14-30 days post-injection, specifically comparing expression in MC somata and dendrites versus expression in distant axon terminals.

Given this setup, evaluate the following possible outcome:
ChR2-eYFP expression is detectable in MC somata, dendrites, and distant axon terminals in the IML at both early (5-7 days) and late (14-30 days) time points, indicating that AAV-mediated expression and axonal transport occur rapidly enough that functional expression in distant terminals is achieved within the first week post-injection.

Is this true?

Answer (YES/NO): NO